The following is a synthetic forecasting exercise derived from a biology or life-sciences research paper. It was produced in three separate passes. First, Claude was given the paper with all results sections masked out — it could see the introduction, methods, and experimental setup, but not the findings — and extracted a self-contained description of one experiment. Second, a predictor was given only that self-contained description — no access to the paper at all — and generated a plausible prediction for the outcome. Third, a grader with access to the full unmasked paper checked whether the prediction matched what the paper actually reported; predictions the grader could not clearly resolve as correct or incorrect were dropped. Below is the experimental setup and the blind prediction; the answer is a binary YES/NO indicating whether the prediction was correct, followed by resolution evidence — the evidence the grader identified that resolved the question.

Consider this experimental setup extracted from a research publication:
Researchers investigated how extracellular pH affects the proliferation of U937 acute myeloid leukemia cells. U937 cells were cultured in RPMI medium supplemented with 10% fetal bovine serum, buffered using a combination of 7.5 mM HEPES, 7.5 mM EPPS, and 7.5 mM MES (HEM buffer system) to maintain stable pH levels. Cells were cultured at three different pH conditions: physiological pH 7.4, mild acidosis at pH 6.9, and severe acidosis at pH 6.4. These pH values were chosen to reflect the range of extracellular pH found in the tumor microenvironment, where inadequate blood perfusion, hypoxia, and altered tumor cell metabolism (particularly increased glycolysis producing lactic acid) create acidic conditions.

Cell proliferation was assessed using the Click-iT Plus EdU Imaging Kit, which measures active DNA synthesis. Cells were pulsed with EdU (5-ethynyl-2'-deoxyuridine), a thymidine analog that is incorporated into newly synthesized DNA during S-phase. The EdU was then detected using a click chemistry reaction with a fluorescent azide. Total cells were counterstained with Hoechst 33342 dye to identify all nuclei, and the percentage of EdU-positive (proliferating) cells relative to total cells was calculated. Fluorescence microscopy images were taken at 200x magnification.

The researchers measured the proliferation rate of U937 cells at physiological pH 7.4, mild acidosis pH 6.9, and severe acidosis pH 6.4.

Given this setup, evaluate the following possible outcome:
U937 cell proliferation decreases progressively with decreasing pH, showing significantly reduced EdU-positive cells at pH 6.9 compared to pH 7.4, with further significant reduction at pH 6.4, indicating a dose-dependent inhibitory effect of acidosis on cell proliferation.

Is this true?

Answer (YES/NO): NO